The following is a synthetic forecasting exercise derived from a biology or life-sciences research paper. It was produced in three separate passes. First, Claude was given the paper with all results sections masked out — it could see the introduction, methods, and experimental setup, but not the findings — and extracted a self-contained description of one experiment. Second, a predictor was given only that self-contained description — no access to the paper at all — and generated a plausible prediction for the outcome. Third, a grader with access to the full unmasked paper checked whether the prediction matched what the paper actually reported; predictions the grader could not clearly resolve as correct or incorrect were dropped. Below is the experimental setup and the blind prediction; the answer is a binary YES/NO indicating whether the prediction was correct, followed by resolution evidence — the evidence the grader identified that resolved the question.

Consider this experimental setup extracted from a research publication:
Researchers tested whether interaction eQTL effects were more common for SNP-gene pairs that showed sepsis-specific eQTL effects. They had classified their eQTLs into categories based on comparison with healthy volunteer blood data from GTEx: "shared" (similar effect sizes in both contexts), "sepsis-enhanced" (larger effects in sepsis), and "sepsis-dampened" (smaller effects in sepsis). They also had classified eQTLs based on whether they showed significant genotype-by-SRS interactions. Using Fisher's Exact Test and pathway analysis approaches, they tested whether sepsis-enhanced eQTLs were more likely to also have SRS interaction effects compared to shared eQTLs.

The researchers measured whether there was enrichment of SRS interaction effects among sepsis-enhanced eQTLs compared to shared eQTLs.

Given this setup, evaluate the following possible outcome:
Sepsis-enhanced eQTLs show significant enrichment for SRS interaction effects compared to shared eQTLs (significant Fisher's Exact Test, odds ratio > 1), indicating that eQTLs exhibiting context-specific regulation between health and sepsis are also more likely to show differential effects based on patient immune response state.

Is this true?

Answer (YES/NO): YES